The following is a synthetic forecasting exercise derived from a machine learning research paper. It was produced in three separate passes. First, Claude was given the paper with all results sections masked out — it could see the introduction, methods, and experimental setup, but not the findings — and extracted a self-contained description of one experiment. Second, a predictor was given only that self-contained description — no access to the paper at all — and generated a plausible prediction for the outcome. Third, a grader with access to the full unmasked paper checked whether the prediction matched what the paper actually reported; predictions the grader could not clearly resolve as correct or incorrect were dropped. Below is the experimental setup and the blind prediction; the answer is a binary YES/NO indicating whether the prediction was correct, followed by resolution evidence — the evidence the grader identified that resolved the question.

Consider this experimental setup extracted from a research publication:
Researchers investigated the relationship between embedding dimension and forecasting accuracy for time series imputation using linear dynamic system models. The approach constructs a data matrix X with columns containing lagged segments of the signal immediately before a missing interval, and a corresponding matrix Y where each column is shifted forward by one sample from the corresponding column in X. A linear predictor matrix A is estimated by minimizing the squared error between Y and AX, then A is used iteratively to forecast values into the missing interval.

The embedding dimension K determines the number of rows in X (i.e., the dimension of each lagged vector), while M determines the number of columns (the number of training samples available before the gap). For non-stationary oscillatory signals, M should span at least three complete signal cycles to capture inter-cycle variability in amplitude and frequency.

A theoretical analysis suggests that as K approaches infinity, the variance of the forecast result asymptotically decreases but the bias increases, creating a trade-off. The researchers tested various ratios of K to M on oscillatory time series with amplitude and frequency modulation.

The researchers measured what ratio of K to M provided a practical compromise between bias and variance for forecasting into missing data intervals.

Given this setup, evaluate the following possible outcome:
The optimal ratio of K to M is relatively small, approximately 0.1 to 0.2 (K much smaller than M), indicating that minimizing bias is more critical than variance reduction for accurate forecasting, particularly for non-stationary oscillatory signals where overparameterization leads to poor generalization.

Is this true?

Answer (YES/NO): NO